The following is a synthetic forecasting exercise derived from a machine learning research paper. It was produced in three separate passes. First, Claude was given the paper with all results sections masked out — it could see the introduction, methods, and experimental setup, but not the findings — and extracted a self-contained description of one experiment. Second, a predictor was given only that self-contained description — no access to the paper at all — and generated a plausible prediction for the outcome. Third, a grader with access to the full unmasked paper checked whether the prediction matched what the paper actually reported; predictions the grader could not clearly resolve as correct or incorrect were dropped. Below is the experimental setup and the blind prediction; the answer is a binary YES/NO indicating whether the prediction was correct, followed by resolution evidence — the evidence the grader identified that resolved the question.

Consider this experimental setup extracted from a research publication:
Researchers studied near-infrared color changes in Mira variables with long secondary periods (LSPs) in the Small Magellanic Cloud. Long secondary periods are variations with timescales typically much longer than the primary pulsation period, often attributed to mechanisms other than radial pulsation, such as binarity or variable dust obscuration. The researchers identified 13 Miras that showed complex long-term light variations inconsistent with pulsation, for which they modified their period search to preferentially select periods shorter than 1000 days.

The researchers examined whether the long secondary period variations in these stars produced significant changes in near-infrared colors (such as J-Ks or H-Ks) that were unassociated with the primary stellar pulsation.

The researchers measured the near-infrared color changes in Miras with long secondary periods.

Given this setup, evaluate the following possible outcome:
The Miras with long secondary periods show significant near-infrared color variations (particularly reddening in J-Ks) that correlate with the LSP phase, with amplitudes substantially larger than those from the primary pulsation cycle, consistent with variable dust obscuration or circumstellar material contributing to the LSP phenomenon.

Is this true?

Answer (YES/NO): NO